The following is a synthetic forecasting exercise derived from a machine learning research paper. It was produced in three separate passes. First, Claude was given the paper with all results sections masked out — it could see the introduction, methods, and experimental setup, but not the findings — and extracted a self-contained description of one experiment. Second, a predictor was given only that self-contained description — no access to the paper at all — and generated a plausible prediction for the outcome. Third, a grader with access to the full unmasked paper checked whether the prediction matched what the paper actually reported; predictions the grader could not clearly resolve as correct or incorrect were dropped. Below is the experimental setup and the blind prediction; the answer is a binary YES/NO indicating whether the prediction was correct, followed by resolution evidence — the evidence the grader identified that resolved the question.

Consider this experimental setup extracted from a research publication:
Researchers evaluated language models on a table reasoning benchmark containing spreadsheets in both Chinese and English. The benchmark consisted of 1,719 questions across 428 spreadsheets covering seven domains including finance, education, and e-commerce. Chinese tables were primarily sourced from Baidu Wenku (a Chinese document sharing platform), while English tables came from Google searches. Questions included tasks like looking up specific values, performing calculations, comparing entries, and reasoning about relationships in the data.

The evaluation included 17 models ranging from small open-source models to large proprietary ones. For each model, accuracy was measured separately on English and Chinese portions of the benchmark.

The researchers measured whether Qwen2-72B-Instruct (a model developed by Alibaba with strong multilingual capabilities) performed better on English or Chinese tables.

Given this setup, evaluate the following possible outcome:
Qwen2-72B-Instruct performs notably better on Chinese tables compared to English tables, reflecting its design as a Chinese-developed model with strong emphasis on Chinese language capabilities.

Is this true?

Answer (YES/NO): YES